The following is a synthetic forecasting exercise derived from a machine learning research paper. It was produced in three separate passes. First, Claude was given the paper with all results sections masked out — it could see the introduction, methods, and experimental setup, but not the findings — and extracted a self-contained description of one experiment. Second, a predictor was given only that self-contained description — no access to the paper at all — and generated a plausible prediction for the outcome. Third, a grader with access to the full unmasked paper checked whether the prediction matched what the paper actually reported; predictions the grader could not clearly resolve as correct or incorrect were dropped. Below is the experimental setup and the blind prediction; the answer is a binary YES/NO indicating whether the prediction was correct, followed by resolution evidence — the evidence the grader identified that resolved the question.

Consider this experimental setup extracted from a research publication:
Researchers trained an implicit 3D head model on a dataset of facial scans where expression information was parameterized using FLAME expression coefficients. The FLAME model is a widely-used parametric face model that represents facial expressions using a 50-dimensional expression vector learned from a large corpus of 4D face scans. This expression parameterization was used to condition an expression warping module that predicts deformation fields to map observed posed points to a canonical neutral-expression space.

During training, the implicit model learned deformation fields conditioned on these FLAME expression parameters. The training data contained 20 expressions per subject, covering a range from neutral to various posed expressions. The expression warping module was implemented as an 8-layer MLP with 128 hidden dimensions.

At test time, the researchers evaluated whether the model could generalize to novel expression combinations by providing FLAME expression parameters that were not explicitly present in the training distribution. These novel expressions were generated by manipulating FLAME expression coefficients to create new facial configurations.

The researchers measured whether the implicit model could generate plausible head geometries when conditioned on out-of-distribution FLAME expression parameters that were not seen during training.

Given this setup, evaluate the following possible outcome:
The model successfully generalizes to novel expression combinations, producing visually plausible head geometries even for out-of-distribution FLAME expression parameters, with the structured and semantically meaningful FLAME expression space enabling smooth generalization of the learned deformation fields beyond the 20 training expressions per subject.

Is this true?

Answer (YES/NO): YES